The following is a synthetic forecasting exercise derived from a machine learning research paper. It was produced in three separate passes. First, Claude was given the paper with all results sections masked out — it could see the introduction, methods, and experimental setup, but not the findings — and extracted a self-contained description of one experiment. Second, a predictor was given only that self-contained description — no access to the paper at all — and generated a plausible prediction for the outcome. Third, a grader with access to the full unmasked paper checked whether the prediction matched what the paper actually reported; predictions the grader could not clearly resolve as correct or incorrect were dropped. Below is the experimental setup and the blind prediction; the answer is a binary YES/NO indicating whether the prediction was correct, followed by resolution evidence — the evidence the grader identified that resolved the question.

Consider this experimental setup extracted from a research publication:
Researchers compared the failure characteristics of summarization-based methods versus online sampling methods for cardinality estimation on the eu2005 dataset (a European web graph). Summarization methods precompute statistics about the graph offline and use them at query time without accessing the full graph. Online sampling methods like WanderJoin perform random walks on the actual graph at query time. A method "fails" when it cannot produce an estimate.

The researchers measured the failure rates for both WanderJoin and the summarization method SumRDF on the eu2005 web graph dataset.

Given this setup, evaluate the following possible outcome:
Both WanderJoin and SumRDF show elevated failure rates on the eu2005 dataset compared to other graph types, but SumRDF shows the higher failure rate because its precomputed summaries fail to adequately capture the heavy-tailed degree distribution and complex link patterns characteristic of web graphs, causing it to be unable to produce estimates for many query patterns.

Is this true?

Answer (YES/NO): NO